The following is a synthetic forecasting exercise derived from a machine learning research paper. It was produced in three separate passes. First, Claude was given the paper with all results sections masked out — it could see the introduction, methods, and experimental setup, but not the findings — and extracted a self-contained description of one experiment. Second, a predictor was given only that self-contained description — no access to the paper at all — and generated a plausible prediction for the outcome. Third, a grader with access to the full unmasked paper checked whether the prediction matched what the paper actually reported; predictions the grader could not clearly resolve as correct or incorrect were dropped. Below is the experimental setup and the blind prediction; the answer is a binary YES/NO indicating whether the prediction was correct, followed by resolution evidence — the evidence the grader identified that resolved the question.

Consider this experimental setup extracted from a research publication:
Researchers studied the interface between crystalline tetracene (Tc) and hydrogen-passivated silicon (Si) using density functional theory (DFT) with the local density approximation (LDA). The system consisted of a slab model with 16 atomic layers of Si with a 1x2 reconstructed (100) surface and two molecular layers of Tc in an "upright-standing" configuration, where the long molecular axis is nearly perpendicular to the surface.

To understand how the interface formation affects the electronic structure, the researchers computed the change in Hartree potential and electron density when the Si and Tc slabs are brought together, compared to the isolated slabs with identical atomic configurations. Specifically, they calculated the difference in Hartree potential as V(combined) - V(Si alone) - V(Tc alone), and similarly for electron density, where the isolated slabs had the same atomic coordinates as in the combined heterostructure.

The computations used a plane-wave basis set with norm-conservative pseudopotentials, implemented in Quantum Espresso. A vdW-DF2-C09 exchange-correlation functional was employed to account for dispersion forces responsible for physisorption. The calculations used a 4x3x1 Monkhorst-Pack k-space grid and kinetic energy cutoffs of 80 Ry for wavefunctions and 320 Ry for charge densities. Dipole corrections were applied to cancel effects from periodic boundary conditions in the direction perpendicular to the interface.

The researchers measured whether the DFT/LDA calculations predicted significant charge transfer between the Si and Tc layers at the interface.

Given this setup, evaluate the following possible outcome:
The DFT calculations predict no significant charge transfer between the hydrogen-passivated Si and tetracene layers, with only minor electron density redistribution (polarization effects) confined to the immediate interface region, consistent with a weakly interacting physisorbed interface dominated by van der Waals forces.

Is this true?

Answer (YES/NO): NO